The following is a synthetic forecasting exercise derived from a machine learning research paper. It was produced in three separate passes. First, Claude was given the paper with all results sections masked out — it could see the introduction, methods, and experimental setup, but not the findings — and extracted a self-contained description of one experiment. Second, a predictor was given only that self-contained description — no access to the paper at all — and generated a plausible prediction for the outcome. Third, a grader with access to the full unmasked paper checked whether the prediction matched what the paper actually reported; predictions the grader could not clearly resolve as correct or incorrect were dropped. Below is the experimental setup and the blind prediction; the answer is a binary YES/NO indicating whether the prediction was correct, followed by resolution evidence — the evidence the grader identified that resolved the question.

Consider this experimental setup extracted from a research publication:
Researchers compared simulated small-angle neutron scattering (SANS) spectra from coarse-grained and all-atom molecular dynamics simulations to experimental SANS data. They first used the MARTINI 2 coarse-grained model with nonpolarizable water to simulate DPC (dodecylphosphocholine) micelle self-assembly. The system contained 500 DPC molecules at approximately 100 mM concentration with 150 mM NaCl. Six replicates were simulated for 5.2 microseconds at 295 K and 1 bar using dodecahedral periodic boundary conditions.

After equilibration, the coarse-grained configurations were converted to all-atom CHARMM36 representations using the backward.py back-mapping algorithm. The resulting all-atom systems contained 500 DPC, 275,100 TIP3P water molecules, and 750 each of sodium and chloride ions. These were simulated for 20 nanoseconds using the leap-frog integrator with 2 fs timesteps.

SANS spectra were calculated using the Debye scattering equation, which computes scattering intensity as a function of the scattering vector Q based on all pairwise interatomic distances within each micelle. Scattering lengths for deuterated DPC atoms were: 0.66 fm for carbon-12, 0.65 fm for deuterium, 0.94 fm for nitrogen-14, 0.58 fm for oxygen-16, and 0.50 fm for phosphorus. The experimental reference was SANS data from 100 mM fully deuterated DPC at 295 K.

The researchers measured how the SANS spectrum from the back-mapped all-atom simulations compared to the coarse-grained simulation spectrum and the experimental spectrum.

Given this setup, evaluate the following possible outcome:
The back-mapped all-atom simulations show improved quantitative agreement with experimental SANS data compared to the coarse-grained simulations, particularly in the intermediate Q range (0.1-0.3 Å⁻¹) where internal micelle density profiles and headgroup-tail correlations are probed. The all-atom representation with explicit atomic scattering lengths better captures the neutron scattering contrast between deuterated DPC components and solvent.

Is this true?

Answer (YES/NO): NO